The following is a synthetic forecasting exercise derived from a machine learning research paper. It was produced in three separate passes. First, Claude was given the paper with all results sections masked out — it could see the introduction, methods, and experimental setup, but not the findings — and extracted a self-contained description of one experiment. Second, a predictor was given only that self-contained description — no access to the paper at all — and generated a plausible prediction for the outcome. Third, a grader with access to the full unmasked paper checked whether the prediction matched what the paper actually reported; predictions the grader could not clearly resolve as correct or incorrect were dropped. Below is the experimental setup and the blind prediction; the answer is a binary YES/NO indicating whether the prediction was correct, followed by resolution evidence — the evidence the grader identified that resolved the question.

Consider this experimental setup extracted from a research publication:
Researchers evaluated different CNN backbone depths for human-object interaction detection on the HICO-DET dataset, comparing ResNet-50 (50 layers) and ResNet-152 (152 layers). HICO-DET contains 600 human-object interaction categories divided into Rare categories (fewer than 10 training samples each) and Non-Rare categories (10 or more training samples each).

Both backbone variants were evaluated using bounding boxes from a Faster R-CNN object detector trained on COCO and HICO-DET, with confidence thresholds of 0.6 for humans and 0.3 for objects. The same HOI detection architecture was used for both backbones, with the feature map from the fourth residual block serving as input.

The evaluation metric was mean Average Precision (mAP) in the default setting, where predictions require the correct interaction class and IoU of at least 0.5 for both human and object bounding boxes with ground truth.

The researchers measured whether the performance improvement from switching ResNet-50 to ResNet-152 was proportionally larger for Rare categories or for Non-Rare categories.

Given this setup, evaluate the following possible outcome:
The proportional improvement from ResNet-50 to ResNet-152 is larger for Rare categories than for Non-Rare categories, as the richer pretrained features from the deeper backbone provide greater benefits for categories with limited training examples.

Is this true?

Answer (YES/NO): YES